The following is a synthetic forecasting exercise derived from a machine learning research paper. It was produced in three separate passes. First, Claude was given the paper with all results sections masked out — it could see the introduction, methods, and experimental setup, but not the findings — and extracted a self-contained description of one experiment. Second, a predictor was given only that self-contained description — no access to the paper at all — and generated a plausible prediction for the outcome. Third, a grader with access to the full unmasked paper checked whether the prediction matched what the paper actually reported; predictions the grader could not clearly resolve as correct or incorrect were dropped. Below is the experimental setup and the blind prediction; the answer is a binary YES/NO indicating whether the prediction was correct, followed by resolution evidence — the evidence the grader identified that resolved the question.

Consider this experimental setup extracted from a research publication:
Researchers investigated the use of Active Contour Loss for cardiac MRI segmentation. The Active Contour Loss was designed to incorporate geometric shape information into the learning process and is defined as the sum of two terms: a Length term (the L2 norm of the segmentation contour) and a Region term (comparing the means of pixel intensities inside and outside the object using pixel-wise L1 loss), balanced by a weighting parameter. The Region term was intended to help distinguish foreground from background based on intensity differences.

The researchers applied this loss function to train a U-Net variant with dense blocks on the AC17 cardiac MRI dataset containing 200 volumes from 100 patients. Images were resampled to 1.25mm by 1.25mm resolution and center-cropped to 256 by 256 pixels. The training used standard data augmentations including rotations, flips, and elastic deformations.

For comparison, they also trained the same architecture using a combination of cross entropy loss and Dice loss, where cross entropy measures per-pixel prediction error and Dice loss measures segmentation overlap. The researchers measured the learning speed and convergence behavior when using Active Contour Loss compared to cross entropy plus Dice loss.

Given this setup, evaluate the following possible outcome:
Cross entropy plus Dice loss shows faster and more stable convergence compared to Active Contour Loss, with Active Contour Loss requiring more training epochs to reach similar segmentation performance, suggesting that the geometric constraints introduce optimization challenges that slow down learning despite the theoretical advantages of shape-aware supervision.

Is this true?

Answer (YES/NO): YES